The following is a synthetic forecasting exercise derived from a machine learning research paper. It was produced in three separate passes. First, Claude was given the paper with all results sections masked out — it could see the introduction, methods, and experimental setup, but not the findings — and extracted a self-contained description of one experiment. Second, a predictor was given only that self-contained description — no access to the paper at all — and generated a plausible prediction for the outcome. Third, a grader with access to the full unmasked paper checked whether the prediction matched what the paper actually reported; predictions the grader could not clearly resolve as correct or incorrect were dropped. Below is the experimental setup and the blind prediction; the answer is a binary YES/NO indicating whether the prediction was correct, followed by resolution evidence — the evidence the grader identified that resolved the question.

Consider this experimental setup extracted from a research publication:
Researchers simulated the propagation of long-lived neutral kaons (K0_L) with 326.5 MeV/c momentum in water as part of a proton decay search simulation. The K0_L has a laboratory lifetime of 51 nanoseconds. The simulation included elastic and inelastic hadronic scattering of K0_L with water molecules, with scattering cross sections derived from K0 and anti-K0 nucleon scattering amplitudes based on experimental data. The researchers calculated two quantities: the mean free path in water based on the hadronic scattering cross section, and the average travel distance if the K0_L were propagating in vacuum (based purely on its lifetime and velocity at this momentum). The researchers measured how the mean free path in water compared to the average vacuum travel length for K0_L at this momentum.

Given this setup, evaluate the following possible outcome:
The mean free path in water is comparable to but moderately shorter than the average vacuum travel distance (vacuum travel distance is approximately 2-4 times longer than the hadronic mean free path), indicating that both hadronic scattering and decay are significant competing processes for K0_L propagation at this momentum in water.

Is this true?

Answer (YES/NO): NO